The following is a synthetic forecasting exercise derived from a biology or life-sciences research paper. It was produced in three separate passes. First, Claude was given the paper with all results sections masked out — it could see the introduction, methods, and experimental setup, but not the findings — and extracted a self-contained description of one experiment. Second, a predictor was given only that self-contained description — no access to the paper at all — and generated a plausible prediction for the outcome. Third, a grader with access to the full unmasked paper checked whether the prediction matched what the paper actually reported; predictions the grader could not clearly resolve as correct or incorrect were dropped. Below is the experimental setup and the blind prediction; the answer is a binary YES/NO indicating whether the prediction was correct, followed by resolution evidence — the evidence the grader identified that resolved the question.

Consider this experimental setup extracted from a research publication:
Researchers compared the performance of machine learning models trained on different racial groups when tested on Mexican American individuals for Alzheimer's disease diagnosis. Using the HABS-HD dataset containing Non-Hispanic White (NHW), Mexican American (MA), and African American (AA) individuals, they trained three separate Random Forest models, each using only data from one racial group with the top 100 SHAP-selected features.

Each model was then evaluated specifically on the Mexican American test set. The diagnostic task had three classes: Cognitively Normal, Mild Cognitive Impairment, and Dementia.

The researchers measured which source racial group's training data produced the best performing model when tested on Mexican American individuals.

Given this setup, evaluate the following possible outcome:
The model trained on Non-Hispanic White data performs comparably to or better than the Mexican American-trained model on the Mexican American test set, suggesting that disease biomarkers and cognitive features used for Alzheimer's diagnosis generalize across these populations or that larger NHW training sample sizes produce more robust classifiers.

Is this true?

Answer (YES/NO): NO